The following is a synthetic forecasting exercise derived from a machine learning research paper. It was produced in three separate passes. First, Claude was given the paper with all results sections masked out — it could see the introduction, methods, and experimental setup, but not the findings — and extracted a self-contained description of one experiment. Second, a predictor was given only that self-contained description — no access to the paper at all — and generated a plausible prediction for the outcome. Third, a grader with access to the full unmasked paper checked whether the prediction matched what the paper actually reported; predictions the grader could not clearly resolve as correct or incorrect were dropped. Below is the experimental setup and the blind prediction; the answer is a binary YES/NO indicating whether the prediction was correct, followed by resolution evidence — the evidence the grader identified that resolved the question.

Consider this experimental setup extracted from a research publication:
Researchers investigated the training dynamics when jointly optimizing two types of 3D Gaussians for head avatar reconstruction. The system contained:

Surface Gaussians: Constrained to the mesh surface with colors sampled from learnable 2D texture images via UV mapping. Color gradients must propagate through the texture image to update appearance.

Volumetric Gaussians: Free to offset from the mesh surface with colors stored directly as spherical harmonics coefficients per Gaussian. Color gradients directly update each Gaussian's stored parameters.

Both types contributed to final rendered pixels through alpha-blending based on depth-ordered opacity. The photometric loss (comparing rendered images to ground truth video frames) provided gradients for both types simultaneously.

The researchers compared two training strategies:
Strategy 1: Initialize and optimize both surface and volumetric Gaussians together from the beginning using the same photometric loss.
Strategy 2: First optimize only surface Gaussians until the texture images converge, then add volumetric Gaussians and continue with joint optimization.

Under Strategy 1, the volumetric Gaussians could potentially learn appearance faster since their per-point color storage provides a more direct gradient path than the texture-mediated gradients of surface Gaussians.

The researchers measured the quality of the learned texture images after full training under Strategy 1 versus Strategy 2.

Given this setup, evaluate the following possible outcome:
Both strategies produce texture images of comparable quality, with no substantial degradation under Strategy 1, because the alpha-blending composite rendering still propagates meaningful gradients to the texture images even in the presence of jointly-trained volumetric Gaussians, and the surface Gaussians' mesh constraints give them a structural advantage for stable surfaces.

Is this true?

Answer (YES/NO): NO